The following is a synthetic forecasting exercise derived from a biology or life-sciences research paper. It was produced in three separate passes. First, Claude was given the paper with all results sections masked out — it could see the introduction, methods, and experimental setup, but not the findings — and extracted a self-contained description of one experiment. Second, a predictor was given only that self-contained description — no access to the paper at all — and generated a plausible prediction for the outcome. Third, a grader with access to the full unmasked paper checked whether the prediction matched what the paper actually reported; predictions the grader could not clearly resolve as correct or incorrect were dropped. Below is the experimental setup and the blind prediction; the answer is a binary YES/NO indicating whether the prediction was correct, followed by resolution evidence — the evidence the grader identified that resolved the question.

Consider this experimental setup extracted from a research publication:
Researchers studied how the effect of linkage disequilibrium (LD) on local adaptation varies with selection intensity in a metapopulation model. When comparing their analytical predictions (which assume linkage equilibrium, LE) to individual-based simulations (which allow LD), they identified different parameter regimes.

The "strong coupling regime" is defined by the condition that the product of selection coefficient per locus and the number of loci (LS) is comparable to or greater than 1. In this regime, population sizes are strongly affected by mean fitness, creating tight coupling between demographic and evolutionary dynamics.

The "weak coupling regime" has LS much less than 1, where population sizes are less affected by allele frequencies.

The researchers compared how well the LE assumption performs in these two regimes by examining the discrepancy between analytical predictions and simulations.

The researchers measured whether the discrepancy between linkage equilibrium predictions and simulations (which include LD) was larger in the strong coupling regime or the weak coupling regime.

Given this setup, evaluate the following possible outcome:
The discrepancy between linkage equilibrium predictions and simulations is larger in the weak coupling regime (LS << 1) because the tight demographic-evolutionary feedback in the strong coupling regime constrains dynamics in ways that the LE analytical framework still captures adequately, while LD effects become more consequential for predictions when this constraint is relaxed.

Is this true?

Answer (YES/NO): NO